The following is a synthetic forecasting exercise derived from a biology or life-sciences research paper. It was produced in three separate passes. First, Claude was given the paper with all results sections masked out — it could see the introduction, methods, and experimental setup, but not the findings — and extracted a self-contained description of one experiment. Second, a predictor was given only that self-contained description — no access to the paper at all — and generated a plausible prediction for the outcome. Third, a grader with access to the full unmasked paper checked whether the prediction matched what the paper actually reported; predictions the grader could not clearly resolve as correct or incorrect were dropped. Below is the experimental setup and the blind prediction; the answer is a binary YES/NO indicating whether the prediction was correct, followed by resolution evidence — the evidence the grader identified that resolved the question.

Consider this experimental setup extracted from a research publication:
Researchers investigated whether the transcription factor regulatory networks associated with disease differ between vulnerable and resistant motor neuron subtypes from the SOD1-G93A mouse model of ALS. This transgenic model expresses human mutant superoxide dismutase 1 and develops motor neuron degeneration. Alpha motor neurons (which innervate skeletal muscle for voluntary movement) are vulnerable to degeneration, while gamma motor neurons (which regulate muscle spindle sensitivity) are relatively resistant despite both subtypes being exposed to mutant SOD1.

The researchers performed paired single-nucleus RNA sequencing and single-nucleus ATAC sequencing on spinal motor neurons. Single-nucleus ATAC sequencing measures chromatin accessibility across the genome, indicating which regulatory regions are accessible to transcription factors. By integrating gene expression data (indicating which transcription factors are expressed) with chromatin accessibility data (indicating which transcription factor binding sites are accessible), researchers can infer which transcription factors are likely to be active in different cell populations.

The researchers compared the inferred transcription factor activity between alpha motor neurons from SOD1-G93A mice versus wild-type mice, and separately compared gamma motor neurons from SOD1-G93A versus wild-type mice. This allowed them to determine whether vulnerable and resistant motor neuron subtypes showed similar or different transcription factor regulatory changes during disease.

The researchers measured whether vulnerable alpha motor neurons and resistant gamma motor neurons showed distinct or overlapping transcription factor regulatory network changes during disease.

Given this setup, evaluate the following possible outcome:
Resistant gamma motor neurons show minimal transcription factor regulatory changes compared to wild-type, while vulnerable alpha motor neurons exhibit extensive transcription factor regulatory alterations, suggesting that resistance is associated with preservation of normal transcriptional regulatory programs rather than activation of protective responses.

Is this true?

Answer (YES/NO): NO